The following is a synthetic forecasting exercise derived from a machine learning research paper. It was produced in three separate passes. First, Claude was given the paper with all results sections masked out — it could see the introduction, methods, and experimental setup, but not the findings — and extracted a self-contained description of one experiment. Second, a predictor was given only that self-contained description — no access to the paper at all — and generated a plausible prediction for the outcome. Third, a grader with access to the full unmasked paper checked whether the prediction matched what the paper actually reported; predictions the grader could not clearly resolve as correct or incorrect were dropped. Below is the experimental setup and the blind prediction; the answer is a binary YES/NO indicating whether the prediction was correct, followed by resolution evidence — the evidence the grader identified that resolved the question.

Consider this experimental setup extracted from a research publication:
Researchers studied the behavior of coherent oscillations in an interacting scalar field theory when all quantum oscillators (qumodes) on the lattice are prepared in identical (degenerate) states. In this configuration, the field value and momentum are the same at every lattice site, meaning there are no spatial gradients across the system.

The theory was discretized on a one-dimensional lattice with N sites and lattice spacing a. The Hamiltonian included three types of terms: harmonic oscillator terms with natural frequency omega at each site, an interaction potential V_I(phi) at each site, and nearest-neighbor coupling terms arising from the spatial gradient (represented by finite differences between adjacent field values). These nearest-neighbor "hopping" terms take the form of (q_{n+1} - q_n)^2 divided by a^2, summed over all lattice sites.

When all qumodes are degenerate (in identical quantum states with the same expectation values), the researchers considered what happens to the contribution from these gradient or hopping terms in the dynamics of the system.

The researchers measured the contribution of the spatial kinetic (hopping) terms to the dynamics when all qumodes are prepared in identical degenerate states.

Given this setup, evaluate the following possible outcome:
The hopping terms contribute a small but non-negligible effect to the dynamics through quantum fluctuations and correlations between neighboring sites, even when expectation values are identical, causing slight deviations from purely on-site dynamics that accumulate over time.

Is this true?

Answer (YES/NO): NO